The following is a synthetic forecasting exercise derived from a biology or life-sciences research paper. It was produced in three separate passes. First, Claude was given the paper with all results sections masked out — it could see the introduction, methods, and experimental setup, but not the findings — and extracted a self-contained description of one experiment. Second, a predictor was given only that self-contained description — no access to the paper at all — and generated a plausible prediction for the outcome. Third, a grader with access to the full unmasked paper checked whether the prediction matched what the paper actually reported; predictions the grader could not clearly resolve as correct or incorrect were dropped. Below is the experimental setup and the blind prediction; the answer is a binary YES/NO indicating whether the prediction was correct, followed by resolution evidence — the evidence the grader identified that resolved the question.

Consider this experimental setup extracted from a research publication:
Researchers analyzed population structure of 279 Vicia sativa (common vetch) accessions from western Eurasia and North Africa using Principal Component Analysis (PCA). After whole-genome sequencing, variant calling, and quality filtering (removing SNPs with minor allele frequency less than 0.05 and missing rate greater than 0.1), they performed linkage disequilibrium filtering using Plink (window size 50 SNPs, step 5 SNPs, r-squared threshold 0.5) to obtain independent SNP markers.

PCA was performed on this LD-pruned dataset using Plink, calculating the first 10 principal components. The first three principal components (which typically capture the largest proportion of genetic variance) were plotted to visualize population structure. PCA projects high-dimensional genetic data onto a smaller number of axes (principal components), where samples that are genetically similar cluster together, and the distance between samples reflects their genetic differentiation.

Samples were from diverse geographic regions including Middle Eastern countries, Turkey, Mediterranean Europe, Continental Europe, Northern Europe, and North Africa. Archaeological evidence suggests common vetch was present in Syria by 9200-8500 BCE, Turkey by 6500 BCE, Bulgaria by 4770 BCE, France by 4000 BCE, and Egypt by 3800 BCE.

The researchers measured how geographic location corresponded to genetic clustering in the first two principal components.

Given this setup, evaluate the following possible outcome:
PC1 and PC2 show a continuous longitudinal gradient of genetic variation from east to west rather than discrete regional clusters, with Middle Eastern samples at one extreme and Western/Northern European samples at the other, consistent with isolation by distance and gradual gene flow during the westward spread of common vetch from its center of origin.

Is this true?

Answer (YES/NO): NO